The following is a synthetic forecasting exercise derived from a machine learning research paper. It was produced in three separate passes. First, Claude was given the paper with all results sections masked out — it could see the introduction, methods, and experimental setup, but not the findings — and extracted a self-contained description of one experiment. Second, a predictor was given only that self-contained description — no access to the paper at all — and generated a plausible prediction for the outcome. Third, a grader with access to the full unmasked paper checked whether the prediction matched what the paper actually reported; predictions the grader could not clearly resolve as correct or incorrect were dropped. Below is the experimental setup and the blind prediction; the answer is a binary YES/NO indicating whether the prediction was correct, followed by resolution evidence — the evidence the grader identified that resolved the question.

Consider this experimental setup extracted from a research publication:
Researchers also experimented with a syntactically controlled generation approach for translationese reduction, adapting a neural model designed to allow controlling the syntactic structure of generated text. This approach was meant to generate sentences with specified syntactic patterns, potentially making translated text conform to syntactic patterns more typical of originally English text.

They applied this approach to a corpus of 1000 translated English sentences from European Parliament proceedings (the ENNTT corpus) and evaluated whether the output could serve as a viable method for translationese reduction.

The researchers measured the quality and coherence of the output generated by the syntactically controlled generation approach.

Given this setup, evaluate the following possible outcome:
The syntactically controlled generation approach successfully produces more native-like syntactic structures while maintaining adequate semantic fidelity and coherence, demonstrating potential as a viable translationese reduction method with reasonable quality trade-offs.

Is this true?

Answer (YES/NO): NO